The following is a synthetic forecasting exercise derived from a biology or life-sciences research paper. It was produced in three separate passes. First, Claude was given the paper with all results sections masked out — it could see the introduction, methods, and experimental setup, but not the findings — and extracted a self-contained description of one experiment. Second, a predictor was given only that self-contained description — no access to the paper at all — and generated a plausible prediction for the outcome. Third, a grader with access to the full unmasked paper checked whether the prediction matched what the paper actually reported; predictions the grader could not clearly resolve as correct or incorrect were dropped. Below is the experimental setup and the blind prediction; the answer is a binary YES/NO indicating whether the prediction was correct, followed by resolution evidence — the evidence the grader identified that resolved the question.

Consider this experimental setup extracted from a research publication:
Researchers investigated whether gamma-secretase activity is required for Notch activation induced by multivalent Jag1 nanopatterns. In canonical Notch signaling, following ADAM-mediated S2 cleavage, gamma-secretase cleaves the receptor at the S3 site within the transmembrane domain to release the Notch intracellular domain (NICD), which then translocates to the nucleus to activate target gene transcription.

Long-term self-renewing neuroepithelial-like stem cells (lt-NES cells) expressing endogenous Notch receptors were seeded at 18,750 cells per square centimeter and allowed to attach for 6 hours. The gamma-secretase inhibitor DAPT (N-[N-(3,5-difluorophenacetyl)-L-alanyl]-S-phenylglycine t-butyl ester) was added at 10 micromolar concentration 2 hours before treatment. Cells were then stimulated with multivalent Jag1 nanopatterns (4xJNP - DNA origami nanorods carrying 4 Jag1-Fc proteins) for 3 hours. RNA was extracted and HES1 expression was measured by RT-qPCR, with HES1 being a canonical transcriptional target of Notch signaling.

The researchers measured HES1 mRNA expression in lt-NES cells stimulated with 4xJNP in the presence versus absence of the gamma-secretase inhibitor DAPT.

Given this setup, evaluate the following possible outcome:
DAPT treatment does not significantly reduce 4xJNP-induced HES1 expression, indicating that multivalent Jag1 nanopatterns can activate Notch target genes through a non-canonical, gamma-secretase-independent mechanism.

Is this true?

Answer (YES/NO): NO